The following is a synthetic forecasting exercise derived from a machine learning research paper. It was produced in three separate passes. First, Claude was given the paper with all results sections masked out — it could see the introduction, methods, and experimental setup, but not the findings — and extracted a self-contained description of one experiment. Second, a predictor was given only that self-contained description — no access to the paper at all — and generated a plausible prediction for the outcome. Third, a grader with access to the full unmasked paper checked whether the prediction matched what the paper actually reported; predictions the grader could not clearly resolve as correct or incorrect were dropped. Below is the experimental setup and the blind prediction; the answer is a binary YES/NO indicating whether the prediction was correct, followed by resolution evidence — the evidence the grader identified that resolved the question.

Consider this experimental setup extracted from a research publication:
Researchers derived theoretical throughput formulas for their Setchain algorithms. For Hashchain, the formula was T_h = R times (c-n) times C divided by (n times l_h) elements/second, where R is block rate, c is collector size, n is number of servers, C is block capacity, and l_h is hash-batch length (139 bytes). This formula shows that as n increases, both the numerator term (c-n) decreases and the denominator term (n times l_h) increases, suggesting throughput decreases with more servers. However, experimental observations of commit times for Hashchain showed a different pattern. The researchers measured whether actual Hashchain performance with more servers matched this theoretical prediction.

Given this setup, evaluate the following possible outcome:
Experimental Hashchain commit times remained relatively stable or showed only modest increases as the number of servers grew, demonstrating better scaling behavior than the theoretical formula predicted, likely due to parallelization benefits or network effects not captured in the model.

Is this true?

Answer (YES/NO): NO